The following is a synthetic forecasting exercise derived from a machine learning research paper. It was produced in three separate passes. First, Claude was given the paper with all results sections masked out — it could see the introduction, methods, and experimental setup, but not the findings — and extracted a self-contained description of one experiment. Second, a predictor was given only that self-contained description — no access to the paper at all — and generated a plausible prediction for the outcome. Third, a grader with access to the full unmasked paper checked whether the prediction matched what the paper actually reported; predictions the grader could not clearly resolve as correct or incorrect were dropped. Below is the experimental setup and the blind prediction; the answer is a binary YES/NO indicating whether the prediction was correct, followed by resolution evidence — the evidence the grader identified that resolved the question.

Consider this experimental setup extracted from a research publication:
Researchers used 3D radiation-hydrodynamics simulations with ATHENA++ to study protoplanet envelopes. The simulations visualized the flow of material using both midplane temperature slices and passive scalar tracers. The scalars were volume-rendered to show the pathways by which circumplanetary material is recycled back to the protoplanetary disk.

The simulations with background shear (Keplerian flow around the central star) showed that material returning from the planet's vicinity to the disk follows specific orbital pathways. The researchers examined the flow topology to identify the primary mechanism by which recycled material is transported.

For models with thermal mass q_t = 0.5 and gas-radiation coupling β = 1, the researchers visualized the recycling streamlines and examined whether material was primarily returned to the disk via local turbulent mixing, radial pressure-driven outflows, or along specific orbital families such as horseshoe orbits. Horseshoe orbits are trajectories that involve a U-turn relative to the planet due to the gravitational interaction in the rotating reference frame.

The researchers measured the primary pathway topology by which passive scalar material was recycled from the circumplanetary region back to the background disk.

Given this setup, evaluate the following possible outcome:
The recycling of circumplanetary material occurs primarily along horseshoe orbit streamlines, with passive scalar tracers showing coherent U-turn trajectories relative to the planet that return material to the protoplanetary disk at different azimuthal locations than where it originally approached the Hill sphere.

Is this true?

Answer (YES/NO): YES